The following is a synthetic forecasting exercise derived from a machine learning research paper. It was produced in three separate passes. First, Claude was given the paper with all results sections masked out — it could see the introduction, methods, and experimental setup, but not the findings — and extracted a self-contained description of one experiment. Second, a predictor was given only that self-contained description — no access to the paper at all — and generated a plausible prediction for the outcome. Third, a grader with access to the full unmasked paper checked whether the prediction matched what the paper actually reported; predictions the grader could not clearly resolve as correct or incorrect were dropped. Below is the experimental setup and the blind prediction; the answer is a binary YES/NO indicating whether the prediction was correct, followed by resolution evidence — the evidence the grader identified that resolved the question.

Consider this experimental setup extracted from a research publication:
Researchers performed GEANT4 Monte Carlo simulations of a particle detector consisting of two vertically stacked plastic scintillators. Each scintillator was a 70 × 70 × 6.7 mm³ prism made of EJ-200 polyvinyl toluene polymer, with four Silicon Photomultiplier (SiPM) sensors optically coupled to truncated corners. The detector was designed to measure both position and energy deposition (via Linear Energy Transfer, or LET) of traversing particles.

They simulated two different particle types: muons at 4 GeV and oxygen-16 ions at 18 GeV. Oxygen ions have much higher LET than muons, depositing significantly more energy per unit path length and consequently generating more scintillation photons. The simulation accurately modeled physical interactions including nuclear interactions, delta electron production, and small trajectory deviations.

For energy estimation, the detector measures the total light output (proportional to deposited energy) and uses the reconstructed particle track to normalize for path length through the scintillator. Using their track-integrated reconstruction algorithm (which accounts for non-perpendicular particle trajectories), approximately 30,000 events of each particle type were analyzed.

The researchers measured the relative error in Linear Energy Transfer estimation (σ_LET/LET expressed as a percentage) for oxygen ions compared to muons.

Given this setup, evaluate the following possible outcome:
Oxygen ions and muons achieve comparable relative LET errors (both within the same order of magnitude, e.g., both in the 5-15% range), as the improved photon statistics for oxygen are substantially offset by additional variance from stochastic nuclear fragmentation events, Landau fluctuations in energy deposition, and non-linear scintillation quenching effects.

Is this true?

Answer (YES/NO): NO